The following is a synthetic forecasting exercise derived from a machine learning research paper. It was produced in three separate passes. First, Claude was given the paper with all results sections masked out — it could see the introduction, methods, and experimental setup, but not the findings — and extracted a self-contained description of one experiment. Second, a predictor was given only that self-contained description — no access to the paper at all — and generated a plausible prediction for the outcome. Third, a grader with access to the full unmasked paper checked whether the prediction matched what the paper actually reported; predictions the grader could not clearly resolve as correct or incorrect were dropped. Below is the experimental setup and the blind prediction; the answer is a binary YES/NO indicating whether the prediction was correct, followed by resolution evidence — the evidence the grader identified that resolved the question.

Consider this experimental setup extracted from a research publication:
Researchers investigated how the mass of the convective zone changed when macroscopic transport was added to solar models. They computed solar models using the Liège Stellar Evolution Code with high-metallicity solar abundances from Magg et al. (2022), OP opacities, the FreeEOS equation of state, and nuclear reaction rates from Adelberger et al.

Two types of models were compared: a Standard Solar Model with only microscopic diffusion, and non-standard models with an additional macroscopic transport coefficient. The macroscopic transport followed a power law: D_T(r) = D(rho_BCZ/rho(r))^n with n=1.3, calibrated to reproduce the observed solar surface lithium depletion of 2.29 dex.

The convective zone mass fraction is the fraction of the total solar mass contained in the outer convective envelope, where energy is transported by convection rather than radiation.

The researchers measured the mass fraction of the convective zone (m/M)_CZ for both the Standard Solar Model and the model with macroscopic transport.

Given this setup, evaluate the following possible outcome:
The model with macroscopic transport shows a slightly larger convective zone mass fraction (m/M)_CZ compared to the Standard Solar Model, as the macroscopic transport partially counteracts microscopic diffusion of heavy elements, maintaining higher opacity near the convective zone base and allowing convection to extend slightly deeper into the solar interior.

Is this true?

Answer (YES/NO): YES